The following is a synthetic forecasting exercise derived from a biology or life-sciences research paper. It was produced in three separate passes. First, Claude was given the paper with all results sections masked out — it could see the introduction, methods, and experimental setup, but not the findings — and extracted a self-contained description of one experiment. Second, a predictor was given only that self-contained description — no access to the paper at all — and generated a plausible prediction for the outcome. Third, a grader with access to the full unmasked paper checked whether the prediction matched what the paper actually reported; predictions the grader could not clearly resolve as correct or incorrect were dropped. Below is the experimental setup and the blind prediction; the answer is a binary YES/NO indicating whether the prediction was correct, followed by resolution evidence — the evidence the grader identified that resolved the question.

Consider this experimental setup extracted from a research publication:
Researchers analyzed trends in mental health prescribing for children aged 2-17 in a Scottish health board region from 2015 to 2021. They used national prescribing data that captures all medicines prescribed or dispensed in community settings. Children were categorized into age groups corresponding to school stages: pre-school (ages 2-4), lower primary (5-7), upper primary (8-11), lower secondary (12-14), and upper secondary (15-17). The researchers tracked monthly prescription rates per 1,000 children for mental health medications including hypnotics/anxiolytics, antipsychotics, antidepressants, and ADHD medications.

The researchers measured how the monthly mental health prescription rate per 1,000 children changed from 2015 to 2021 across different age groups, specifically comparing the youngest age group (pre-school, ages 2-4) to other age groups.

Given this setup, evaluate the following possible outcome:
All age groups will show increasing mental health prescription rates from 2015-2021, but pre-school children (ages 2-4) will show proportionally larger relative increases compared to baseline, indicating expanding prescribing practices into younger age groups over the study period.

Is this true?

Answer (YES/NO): NO